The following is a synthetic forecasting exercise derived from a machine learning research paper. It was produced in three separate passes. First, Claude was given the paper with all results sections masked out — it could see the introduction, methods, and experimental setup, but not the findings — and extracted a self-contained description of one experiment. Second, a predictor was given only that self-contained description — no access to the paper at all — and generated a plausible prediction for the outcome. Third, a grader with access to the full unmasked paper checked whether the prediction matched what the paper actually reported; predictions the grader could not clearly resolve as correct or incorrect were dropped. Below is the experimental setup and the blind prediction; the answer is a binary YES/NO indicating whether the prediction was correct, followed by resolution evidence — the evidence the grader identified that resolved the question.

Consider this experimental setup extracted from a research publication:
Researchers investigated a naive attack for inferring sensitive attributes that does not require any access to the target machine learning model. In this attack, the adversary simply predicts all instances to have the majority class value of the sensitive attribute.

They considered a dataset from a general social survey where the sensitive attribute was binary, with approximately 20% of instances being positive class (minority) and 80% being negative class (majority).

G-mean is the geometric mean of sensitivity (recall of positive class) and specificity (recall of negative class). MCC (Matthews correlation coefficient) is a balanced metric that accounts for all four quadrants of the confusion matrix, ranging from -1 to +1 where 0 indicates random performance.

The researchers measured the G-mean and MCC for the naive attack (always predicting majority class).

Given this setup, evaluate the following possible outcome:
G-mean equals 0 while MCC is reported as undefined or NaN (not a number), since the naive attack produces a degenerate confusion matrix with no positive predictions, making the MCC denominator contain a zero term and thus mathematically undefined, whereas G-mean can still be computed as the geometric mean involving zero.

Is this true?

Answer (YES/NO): NO